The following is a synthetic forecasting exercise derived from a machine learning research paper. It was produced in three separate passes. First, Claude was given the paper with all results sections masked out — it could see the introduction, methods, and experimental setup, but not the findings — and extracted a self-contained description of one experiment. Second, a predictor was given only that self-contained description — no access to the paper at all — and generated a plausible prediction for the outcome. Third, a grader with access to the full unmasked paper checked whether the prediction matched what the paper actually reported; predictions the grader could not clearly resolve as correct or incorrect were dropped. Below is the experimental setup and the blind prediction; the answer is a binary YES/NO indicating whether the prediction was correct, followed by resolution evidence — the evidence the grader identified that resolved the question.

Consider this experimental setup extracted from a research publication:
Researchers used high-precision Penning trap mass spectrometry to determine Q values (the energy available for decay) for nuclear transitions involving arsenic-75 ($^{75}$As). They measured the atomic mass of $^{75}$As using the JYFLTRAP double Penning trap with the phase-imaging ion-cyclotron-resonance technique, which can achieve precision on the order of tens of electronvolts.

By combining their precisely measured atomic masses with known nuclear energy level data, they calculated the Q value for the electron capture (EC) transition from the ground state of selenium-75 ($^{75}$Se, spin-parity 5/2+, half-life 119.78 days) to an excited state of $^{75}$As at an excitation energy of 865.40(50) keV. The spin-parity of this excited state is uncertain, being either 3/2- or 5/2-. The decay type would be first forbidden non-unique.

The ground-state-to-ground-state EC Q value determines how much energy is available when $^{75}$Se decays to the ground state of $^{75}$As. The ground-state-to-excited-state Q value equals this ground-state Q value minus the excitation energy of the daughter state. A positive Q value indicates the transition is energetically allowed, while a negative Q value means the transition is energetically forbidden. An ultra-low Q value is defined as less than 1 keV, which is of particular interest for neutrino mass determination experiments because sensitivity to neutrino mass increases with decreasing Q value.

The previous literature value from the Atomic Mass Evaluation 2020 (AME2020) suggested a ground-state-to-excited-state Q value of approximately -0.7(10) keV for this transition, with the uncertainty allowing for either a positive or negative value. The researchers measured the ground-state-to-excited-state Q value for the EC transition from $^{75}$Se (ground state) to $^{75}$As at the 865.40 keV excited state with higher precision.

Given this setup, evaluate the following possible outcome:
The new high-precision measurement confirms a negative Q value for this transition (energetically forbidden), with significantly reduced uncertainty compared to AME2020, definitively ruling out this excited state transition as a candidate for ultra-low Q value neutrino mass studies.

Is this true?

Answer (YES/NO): NO